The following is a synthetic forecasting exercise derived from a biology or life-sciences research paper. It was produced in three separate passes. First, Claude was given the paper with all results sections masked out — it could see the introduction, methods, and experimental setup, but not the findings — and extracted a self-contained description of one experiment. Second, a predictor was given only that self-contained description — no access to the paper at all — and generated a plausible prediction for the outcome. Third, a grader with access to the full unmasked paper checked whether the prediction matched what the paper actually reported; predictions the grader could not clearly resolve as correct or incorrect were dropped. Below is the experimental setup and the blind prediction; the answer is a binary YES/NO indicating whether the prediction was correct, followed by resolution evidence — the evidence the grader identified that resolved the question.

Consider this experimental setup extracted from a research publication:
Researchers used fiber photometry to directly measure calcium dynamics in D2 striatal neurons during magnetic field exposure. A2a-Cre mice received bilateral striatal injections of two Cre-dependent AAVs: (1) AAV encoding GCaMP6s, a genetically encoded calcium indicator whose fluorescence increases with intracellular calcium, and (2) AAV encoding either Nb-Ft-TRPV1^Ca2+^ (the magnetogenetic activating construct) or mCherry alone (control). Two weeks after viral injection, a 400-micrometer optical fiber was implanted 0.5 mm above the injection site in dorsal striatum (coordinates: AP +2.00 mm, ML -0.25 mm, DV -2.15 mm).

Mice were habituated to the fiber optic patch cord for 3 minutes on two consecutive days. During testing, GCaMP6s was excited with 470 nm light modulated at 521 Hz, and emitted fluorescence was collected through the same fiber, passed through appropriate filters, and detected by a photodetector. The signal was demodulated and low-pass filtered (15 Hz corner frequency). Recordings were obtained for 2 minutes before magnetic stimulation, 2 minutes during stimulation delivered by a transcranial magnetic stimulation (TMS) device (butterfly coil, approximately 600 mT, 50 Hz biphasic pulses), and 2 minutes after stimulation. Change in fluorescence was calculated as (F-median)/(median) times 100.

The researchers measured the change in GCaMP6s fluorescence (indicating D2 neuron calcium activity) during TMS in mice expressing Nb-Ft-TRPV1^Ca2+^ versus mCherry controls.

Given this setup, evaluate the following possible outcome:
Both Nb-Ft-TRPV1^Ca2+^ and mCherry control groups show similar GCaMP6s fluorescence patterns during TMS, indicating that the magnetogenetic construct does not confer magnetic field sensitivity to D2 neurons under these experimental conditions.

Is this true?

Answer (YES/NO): NO